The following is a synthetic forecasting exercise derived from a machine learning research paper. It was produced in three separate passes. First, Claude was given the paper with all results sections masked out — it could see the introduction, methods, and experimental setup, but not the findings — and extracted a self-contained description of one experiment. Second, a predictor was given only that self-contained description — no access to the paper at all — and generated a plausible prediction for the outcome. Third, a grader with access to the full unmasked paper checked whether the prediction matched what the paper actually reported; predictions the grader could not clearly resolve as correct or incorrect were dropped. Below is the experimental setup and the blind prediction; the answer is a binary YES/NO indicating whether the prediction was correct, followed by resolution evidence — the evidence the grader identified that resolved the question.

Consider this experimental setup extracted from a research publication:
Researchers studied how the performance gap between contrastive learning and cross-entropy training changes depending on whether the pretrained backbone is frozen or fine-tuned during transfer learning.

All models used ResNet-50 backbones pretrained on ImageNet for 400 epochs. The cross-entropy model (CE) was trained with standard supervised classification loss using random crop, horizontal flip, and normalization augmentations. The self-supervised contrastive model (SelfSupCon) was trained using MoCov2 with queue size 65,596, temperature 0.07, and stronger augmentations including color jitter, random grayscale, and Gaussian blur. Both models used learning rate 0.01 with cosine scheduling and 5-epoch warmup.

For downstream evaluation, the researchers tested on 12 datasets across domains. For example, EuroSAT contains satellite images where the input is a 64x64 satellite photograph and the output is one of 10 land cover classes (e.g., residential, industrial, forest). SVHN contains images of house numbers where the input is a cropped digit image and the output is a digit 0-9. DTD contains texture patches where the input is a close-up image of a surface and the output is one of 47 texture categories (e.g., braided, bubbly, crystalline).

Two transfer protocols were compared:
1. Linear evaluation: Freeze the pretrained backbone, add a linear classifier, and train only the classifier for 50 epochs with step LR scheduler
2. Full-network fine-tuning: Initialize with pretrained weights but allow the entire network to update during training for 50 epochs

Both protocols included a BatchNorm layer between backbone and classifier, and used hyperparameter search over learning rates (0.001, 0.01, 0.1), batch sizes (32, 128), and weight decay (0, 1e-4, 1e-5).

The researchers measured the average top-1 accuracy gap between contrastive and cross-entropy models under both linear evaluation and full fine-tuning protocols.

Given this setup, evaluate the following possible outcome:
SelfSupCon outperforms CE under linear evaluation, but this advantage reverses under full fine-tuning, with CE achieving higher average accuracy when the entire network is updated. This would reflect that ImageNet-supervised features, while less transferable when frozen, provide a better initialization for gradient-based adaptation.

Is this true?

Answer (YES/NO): NO